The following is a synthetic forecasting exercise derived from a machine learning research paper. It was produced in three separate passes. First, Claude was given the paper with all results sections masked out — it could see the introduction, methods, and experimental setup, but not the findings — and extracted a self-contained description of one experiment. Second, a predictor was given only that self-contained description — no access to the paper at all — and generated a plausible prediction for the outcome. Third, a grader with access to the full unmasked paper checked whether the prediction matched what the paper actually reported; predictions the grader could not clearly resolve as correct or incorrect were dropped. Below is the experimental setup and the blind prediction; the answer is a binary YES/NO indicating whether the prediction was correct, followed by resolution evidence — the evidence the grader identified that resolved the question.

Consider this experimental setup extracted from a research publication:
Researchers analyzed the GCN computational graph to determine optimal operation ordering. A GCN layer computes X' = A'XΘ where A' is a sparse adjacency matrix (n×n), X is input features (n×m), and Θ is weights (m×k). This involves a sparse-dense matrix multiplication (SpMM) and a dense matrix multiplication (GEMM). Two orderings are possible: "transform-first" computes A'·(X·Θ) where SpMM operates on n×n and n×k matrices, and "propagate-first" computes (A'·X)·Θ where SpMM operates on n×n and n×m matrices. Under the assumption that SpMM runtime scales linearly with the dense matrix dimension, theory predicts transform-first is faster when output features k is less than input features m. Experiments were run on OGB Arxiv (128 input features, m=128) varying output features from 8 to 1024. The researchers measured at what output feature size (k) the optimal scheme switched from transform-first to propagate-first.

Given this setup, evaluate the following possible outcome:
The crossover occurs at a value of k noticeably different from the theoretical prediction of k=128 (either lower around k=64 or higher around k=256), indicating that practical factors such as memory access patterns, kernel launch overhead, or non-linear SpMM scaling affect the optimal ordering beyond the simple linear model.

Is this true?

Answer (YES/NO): NO